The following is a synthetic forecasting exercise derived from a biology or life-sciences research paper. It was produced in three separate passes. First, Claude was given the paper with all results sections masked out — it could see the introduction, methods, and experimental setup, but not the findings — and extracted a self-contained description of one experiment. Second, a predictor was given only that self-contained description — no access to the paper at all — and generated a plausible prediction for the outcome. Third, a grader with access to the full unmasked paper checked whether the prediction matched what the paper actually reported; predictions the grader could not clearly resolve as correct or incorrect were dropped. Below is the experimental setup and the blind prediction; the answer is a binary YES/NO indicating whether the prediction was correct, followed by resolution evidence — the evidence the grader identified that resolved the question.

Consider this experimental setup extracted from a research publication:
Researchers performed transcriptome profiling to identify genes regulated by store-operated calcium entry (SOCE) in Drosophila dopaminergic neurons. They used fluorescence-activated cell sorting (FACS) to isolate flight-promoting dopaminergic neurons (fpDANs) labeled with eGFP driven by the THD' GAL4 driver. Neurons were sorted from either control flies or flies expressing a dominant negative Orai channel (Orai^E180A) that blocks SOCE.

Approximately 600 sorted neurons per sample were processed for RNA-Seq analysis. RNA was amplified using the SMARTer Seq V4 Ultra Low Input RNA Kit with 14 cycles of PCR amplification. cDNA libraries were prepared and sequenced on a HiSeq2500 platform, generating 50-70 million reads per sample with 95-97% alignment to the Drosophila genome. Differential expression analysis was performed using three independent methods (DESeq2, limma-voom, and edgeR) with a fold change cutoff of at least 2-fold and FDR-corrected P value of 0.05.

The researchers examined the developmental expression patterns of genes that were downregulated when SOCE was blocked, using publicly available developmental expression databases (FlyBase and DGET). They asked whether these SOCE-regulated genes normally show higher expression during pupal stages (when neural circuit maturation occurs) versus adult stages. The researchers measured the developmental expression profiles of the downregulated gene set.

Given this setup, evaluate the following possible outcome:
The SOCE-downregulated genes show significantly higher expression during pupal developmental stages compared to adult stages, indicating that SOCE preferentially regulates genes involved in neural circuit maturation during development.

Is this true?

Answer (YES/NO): YES